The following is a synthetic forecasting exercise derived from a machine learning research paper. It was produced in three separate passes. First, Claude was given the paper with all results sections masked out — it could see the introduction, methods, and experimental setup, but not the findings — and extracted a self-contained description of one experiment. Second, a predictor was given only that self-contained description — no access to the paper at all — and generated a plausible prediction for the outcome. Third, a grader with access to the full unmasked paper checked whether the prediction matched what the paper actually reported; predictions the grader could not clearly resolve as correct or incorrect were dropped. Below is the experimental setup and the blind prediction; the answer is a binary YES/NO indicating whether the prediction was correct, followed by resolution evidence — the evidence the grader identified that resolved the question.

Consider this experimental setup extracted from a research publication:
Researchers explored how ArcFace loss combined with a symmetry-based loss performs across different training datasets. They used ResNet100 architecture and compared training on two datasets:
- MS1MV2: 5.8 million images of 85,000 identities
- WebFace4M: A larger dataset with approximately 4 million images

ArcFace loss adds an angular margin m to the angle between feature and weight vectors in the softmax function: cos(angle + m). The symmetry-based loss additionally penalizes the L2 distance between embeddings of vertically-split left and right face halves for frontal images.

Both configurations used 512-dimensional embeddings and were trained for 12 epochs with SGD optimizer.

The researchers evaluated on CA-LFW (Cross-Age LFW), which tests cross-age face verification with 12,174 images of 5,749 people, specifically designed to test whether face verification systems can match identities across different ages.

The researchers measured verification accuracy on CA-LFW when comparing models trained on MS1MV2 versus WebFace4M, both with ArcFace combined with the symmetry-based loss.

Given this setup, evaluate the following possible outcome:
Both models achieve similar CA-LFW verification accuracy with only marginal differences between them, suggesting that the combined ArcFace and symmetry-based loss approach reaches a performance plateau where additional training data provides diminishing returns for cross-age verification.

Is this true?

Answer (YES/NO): YES